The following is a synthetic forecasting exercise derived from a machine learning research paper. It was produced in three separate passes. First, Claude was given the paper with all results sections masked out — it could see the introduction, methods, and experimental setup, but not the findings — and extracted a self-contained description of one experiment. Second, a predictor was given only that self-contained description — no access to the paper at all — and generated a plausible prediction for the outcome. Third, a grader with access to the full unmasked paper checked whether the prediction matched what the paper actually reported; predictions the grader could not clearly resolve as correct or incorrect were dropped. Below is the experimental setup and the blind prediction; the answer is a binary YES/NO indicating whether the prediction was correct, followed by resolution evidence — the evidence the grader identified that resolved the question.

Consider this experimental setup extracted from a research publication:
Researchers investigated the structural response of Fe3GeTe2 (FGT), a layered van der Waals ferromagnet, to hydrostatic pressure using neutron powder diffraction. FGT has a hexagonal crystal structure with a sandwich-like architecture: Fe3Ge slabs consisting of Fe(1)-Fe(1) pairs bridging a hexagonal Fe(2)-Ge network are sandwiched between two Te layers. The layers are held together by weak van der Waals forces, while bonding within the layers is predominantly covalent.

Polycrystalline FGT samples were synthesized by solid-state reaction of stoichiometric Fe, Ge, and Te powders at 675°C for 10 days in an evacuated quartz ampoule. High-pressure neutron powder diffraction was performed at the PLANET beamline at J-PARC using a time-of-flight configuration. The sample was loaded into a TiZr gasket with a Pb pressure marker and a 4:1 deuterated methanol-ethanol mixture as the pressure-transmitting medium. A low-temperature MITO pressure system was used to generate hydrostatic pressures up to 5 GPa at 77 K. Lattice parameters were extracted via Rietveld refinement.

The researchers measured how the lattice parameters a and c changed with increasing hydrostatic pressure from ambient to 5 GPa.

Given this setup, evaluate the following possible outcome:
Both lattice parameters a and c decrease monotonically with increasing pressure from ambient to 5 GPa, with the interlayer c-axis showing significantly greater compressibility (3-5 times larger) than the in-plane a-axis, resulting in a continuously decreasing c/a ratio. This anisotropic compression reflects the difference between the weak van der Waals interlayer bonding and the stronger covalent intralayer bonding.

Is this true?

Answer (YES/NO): NO